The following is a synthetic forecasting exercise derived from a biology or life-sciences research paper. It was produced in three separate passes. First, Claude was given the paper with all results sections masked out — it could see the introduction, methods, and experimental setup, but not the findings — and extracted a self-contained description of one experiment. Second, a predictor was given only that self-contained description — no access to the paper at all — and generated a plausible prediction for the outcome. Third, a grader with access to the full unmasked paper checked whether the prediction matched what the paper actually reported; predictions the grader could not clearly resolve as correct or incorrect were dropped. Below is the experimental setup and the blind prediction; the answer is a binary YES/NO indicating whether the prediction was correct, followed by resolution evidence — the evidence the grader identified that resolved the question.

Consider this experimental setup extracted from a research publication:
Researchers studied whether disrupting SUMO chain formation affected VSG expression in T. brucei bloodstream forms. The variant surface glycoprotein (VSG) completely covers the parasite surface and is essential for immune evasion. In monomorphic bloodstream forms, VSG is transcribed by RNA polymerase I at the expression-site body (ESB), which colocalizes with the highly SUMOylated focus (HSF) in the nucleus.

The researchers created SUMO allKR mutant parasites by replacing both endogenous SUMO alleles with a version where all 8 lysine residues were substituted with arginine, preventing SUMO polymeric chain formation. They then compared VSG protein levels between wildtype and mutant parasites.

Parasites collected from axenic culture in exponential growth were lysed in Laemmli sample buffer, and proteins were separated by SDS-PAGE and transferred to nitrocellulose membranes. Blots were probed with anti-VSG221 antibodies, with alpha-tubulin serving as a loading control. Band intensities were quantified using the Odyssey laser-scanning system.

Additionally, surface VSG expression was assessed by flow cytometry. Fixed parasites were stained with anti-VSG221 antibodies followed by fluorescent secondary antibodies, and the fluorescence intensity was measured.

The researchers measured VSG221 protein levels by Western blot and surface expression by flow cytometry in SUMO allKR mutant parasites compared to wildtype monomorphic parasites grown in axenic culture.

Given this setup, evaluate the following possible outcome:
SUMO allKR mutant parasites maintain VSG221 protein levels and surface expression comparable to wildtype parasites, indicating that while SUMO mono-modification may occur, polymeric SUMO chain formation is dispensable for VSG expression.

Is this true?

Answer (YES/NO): YES